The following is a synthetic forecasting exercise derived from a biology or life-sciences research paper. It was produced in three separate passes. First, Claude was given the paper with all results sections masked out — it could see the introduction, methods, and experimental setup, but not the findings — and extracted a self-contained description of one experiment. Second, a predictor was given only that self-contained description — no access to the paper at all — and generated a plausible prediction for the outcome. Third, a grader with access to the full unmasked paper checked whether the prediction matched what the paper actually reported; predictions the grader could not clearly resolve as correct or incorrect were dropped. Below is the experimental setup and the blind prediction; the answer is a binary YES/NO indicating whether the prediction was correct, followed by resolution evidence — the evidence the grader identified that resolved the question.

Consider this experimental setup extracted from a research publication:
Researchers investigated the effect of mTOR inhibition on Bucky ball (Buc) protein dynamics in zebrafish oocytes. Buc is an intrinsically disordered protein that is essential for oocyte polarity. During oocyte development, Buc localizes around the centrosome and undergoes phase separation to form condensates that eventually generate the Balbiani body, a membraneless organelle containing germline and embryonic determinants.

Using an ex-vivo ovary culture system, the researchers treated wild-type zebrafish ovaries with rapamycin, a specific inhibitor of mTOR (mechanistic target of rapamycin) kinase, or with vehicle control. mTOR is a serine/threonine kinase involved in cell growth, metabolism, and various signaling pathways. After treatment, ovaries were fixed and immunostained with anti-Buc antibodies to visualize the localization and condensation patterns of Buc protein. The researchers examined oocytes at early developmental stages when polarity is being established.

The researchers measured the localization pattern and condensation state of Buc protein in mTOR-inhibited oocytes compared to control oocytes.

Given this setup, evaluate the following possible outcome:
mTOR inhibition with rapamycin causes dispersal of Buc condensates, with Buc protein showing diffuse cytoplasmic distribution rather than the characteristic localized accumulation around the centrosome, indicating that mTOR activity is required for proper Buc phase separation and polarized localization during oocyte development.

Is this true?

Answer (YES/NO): YES